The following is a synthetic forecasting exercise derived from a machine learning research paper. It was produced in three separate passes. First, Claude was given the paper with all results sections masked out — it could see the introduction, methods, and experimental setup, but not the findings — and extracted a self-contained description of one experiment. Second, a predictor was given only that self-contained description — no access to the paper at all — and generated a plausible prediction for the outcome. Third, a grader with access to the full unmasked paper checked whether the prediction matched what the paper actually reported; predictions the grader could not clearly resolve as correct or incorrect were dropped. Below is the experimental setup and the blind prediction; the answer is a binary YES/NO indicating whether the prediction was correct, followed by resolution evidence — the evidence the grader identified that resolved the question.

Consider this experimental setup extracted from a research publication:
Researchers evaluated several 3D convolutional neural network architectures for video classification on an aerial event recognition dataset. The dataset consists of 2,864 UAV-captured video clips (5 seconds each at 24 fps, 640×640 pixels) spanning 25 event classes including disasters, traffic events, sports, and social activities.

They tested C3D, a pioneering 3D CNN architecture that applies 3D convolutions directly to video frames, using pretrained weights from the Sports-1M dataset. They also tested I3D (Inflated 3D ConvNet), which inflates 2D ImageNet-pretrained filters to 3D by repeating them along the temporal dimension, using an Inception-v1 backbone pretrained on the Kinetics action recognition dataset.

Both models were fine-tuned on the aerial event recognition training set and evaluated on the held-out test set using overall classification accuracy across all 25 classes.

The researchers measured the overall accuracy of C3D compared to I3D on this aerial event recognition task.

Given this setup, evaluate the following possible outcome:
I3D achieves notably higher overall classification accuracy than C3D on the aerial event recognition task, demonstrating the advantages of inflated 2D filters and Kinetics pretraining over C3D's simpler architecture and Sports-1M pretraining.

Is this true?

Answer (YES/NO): YES